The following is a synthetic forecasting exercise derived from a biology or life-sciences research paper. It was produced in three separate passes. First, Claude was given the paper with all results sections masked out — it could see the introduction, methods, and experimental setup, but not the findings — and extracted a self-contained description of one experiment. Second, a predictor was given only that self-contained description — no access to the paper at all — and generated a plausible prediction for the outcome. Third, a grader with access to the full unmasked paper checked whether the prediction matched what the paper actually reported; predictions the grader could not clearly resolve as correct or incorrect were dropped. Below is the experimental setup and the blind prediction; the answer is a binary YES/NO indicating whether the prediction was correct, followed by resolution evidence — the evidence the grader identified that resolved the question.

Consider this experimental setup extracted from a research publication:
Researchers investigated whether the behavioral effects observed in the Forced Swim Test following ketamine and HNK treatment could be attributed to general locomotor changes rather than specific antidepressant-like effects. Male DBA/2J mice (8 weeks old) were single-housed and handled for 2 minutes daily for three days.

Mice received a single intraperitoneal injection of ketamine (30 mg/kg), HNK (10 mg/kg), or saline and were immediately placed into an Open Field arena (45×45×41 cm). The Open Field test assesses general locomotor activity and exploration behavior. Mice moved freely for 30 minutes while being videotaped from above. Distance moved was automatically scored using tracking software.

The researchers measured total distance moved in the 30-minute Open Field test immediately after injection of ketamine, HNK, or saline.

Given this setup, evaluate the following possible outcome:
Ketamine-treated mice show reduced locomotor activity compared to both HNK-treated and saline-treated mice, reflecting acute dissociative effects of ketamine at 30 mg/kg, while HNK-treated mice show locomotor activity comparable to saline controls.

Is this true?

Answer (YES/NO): YES